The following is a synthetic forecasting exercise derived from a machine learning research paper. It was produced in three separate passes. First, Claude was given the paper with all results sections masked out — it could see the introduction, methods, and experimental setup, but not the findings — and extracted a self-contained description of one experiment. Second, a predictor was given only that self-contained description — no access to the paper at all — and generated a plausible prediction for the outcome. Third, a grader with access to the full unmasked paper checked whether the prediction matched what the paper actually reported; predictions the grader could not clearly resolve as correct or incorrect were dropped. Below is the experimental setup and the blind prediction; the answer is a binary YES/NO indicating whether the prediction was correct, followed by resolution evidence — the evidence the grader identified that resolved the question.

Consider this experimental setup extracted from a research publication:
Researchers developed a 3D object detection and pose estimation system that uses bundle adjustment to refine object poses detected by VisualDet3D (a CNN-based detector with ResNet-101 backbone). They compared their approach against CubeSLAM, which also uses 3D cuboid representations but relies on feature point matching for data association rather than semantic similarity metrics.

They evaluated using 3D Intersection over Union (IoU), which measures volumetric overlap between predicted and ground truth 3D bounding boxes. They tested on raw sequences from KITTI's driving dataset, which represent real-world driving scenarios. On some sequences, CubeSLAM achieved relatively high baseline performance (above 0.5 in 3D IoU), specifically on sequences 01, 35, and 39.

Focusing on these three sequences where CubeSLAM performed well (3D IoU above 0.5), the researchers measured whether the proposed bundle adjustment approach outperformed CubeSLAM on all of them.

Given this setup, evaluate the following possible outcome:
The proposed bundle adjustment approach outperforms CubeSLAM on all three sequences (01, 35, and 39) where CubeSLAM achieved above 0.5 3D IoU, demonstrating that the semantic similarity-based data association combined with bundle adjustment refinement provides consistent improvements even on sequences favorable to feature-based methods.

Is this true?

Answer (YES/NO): NO